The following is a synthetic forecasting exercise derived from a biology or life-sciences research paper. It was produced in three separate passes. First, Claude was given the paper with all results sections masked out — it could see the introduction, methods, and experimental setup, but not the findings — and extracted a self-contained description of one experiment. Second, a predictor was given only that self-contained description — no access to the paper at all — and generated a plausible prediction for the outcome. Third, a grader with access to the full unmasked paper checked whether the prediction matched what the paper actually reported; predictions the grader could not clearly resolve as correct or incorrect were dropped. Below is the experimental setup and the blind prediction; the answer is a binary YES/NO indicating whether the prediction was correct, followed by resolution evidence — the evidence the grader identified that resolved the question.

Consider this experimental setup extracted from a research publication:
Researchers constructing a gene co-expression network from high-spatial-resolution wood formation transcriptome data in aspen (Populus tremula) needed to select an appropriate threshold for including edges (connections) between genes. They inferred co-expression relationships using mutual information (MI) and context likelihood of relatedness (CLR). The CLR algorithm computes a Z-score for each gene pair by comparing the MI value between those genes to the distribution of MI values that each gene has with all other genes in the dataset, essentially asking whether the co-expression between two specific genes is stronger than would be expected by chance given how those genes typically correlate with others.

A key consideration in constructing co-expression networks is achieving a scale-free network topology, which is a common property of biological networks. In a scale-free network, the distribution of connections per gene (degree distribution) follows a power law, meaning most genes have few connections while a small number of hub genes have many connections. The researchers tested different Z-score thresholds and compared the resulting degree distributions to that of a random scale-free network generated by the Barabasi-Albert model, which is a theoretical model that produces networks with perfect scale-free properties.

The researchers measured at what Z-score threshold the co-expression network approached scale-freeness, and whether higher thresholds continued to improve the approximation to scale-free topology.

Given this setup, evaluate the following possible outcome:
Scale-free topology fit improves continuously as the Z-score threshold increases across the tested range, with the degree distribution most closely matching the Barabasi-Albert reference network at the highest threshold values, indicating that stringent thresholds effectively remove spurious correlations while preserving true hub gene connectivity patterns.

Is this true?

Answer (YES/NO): NO